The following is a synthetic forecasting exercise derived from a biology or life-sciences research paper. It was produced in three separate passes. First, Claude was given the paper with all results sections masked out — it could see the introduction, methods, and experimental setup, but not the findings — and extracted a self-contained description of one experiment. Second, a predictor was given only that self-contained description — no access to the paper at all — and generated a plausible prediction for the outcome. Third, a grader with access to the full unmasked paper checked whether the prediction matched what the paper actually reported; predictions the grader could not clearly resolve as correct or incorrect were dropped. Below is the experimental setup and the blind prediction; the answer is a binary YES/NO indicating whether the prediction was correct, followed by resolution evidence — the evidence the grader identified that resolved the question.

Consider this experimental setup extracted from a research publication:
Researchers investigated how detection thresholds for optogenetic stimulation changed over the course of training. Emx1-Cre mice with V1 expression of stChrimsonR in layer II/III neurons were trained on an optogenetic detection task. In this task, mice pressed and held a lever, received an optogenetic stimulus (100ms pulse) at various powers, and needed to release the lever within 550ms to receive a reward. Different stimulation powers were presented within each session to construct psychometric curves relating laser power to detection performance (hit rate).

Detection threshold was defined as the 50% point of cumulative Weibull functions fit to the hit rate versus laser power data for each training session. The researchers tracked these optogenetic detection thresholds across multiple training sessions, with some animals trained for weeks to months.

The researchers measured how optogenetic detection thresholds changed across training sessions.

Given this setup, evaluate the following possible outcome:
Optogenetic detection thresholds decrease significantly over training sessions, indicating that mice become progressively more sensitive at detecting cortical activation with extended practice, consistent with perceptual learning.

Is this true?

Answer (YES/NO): YES